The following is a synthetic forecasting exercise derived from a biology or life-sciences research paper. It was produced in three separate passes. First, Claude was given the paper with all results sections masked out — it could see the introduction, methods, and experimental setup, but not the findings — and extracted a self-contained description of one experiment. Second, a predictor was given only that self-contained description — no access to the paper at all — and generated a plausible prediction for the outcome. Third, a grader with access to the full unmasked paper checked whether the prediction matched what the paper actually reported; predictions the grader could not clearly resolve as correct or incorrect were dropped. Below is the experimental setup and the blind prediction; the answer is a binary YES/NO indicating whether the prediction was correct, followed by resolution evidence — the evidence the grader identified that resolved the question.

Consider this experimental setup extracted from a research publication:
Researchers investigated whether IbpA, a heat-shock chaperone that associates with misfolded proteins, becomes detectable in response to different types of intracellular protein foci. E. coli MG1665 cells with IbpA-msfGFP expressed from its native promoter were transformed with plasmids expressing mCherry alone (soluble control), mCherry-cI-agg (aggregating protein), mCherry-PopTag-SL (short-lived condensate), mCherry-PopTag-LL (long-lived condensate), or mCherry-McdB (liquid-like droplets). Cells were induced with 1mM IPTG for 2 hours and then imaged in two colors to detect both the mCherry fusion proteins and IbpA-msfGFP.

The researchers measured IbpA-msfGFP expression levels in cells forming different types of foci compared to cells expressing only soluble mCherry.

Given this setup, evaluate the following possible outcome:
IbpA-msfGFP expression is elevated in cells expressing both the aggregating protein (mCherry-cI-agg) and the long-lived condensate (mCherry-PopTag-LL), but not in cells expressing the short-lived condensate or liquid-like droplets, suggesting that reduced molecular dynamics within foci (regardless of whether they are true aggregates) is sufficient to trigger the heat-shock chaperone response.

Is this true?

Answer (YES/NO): NO